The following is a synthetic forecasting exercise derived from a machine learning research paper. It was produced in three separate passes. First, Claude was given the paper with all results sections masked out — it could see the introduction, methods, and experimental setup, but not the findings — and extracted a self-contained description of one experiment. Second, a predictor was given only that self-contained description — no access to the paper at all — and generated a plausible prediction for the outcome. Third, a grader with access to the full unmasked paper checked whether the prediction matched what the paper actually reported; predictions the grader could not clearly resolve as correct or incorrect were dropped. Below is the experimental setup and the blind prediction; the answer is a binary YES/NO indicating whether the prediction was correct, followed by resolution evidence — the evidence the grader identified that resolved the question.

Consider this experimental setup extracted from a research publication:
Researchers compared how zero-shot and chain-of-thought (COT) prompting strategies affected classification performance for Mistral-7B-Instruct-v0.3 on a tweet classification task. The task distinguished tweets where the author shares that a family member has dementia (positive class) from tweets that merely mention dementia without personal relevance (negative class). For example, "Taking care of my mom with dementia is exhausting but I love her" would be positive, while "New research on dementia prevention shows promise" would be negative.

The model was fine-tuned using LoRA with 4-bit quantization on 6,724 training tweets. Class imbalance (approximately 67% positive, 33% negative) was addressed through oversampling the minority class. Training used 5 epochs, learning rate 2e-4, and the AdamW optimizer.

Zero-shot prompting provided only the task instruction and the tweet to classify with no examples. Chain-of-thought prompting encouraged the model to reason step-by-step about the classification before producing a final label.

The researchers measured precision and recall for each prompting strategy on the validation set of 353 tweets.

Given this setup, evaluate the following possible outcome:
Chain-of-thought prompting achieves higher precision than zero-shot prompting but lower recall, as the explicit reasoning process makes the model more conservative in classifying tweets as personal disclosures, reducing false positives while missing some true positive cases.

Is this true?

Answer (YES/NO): NO